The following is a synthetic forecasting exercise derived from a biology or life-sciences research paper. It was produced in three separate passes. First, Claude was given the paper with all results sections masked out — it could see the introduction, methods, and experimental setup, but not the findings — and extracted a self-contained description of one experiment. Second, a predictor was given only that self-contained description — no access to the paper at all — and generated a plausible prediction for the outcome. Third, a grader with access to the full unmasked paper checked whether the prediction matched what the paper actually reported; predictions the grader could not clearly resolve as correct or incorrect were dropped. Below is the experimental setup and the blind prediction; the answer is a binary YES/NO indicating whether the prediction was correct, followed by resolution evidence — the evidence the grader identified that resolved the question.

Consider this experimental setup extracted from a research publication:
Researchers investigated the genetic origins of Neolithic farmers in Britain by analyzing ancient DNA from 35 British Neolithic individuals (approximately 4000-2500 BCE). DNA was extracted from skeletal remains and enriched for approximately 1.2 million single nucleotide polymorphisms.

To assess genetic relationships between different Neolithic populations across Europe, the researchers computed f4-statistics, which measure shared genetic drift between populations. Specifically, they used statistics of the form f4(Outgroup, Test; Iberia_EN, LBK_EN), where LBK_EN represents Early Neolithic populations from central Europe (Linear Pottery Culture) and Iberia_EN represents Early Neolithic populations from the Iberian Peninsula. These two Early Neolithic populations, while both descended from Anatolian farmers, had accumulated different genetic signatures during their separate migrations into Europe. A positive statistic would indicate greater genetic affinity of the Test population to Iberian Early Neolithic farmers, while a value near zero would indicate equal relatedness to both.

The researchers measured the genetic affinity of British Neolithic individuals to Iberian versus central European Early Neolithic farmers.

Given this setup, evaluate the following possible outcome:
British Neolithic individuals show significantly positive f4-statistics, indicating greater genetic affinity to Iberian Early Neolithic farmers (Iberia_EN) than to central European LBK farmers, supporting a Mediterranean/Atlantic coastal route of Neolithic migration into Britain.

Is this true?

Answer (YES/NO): YES